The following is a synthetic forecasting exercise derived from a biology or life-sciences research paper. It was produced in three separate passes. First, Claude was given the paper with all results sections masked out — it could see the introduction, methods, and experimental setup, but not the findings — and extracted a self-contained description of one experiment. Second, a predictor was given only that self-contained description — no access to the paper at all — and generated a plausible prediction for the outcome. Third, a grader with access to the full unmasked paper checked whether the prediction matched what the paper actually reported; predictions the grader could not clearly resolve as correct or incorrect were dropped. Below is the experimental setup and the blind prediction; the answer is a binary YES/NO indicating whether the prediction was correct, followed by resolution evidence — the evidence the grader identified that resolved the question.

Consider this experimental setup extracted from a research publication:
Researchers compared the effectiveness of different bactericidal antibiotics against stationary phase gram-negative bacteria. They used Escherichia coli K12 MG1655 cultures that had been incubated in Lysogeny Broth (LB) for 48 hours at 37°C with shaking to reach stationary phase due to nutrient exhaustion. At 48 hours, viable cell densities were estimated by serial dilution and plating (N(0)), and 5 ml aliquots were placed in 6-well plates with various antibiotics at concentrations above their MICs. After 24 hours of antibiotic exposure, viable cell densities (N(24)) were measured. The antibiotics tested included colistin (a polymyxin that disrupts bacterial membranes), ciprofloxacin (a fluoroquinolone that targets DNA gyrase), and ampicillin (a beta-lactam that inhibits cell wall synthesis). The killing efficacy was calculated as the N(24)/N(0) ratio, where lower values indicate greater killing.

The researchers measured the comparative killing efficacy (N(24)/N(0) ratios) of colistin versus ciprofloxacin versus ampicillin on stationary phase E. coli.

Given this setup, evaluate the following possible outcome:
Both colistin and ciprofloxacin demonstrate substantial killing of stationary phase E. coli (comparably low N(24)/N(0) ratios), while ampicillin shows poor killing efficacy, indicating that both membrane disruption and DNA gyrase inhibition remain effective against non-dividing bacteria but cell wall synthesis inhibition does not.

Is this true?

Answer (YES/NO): NO